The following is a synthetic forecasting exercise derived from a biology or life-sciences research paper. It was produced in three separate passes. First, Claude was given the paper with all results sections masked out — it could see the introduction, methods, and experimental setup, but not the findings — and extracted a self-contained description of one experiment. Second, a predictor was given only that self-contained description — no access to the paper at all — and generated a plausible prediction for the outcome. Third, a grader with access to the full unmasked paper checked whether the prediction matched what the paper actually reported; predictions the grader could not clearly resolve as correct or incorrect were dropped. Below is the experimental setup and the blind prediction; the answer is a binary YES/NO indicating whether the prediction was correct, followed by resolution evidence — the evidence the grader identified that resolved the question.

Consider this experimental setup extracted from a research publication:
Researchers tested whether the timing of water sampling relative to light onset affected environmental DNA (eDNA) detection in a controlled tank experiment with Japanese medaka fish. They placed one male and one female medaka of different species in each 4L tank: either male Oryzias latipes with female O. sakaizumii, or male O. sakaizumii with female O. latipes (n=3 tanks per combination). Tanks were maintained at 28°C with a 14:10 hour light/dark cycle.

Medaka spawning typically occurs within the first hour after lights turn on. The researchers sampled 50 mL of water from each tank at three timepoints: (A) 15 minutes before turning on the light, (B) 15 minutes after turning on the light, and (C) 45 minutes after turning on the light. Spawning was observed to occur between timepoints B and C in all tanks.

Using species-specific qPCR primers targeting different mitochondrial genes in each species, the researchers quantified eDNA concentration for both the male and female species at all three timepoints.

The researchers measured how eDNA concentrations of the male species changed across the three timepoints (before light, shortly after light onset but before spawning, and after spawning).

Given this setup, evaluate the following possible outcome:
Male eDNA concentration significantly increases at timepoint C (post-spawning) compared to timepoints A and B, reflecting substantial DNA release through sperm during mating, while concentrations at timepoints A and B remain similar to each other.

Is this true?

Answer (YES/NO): YES